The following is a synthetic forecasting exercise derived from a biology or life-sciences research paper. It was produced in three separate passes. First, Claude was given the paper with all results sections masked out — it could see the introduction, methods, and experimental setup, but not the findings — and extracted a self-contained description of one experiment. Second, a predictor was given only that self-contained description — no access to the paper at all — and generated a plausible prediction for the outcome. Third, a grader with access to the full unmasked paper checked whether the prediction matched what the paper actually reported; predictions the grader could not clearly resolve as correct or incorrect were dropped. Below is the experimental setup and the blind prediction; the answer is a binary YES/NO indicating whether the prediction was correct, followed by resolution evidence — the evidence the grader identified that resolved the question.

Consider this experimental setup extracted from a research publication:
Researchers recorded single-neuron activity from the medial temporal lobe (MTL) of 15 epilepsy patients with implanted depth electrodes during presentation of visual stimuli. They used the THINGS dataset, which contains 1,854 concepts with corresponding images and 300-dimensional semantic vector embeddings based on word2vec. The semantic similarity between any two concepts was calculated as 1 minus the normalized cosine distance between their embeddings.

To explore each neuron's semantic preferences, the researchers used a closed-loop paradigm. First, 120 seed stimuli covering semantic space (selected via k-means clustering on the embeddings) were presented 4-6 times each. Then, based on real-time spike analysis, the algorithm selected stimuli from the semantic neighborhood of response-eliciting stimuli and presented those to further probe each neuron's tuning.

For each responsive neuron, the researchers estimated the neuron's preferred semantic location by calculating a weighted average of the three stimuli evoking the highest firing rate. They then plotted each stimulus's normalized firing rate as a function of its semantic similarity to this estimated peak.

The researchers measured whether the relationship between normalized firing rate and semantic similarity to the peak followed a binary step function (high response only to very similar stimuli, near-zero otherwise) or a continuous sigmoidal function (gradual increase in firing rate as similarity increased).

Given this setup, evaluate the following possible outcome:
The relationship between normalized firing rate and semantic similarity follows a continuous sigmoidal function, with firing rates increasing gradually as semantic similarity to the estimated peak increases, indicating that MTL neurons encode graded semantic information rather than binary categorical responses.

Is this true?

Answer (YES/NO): YES